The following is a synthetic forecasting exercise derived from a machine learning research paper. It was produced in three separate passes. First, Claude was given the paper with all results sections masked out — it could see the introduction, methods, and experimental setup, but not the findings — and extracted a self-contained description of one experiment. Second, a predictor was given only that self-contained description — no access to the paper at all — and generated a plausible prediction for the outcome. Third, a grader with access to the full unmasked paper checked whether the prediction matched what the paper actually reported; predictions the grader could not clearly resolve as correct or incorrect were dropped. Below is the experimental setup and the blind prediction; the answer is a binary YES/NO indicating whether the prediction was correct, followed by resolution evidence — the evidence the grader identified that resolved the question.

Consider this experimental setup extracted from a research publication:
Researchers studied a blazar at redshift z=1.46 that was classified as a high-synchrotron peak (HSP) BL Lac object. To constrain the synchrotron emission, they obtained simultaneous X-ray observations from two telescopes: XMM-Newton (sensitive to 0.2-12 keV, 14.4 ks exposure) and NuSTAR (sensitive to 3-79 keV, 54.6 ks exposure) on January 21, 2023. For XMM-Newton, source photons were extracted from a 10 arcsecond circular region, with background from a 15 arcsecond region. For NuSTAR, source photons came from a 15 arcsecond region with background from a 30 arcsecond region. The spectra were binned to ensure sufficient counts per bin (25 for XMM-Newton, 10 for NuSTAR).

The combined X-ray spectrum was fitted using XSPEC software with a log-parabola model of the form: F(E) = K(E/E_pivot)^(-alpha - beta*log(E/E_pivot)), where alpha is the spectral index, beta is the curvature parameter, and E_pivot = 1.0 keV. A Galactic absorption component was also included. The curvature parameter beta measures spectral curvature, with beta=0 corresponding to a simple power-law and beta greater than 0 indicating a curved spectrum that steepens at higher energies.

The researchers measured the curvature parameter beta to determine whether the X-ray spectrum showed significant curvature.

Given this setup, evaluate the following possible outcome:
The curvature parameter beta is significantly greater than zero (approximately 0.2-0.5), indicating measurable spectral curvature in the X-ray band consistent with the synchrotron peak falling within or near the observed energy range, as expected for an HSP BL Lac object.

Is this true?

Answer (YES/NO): YES